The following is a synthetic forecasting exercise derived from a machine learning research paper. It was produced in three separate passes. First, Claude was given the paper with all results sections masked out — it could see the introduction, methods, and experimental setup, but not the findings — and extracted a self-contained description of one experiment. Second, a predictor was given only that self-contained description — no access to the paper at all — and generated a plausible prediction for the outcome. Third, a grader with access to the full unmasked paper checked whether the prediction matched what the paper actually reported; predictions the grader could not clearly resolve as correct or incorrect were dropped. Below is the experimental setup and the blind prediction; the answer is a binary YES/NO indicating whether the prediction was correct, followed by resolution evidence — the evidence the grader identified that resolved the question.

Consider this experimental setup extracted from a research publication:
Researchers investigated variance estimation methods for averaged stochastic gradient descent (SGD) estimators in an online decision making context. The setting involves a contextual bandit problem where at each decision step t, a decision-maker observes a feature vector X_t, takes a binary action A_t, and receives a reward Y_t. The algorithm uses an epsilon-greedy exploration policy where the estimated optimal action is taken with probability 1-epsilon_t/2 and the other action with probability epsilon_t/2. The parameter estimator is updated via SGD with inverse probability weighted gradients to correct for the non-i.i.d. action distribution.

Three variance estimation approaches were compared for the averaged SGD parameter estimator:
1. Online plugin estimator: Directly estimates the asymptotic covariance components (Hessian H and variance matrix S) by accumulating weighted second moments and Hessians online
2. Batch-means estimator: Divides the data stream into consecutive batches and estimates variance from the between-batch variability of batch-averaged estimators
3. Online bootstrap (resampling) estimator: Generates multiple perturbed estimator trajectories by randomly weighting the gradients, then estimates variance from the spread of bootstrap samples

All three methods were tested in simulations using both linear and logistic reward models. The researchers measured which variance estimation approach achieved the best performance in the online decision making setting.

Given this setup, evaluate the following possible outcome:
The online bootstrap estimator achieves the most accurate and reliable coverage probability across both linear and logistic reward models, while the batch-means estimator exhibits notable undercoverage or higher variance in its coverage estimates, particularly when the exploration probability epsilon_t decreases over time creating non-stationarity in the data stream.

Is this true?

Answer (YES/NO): NO